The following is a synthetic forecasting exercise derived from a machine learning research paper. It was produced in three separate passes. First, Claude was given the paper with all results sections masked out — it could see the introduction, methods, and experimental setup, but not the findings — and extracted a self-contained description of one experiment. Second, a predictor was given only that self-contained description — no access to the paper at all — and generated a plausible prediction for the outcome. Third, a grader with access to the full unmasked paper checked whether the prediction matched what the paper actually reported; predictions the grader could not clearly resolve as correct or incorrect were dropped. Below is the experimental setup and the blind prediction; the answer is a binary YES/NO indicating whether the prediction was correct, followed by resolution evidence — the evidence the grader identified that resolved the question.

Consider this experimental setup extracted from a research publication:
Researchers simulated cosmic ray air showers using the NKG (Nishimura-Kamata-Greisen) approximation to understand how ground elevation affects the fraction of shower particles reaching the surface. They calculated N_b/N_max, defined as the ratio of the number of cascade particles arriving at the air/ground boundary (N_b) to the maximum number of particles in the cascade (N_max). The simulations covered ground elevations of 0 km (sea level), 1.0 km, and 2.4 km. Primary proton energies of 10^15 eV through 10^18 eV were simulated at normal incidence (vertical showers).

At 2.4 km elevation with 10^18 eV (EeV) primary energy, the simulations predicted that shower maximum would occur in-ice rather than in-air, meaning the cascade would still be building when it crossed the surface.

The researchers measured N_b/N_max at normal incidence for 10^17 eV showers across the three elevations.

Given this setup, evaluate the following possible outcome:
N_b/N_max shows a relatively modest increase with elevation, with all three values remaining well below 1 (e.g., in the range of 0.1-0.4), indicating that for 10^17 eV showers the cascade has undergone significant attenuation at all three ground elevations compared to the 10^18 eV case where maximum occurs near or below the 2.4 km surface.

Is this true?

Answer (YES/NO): NO